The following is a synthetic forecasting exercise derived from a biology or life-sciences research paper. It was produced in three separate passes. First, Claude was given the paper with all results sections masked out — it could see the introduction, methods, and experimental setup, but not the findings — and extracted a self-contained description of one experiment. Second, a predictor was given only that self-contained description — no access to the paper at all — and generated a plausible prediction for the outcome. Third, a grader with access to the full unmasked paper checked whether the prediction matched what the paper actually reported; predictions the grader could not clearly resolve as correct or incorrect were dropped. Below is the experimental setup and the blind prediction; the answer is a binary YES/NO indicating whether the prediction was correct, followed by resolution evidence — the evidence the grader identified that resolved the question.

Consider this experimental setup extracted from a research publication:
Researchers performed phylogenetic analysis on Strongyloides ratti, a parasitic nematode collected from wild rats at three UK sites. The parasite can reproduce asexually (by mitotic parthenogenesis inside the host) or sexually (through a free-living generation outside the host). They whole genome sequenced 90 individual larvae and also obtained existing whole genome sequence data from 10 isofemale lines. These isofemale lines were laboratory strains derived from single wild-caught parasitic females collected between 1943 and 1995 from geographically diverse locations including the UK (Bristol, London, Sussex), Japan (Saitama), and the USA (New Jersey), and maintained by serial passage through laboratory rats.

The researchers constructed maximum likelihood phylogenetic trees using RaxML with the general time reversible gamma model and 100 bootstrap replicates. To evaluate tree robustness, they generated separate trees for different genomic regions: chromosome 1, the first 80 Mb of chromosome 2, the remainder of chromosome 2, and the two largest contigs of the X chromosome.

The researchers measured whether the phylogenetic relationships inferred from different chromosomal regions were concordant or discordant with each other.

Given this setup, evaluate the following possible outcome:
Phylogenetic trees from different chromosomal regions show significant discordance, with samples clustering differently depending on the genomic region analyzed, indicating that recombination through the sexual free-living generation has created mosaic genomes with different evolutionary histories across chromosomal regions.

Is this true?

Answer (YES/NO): NO